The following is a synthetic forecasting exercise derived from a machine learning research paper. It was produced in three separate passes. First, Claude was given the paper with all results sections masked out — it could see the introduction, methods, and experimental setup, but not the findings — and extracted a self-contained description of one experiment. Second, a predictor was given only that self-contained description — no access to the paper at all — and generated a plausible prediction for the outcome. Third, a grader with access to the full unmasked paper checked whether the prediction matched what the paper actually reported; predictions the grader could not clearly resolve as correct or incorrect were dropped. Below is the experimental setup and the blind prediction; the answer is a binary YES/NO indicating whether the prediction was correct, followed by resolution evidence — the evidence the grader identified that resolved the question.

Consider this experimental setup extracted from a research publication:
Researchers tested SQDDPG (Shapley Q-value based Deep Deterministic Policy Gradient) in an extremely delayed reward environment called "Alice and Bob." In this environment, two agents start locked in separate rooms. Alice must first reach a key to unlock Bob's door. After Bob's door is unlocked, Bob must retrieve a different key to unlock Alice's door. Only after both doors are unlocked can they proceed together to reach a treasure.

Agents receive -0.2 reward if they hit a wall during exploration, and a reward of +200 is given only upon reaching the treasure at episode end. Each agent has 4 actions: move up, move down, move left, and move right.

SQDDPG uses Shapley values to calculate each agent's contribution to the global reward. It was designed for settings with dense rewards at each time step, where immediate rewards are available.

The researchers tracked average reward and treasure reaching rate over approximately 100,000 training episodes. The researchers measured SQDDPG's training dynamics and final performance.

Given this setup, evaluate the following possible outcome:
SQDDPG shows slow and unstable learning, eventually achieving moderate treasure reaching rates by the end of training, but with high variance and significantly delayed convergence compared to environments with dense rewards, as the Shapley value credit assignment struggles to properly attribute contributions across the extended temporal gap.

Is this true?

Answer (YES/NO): YES